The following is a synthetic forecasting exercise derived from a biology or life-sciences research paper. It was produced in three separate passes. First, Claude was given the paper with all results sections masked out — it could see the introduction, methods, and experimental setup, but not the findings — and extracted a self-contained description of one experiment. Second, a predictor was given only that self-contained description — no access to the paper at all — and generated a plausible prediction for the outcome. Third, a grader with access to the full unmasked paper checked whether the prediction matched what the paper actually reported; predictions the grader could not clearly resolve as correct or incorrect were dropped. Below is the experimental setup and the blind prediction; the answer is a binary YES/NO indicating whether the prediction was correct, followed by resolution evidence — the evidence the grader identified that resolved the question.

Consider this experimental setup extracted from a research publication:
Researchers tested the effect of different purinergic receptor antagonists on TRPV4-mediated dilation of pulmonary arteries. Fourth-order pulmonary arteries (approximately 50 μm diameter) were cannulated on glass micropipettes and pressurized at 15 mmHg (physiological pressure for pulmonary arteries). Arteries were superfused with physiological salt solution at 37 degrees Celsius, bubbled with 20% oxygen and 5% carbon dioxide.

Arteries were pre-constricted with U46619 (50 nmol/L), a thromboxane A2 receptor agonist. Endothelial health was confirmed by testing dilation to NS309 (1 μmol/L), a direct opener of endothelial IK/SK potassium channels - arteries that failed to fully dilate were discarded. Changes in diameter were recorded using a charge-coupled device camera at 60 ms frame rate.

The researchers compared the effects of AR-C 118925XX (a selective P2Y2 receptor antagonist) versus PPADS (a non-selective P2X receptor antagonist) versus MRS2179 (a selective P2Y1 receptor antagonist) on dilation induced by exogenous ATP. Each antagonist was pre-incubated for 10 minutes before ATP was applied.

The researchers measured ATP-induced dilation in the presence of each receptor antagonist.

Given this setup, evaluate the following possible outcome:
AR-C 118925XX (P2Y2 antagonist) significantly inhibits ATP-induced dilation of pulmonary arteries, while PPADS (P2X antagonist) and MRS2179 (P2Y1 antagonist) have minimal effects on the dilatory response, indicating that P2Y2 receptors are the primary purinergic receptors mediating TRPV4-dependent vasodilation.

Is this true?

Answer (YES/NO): YES